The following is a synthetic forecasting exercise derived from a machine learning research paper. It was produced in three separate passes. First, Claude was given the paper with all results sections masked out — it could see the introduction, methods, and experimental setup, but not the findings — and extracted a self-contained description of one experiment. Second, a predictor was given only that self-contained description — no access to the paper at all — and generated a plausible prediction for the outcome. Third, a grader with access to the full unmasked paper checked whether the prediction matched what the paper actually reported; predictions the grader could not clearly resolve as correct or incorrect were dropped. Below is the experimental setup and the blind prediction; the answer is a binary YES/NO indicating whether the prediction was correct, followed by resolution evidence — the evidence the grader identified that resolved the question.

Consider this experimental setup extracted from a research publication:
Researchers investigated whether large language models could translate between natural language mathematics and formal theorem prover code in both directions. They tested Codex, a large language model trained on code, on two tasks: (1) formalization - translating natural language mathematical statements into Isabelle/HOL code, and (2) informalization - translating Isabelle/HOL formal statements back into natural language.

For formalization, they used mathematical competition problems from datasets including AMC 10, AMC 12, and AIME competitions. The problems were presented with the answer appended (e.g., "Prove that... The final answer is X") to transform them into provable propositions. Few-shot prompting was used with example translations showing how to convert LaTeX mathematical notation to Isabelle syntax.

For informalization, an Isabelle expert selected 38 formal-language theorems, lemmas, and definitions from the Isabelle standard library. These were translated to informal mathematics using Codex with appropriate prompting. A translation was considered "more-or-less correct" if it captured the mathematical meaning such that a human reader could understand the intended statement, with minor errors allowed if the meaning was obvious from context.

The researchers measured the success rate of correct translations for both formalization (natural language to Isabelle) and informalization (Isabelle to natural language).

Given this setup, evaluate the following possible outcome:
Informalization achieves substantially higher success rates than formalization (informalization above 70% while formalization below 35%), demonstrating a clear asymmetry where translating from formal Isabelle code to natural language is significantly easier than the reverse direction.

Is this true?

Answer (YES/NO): YES